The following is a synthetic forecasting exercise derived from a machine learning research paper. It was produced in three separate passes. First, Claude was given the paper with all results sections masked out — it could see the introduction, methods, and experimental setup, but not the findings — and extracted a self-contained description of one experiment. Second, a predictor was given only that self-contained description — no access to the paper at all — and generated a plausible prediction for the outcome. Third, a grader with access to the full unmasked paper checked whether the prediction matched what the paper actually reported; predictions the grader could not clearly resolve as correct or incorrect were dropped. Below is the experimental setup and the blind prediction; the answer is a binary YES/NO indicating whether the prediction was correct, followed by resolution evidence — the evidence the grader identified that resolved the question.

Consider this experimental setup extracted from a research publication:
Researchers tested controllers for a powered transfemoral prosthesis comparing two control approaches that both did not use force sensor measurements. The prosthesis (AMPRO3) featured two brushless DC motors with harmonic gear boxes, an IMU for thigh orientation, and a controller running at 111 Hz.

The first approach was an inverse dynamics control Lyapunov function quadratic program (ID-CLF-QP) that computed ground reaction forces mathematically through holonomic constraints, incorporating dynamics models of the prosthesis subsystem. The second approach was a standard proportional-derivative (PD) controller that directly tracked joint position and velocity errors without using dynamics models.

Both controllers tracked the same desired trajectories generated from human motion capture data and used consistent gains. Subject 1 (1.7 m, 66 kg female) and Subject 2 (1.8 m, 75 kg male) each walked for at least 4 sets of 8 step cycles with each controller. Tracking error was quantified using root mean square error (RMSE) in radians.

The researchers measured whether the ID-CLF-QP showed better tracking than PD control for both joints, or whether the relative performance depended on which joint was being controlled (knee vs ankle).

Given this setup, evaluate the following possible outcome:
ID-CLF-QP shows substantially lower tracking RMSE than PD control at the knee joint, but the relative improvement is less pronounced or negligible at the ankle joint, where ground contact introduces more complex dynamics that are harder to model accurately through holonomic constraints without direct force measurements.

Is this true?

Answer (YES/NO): NO